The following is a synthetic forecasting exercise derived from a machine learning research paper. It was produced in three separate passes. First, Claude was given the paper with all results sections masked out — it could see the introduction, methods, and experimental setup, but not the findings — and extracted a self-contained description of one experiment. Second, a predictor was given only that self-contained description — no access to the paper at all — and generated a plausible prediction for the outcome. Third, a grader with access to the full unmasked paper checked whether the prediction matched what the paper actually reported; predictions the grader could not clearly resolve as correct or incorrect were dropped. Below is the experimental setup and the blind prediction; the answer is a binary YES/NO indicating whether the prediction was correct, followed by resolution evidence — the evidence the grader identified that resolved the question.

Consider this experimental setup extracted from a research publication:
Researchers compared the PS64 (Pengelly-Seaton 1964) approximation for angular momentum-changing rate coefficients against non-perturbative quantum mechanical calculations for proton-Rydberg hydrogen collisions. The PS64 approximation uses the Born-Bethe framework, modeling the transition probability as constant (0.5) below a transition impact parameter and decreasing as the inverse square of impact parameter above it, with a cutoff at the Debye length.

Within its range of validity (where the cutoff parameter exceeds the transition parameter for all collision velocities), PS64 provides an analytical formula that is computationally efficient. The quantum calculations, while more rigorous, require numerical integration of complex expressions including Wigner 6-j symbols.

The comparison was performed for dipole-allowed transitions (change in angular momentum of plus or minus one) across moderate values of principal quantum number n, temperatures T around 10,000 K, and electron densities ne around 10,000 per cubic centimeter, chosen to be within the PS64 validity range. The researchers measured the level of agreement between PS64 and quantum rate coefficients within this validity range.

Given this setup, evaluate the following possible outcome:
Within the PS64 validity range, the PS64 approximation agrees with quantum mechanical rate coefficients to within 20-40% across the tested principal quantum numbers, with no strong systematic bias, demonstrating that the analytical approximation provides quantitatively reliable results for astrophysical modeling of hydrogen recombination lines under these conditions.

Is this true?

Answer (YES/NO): NO